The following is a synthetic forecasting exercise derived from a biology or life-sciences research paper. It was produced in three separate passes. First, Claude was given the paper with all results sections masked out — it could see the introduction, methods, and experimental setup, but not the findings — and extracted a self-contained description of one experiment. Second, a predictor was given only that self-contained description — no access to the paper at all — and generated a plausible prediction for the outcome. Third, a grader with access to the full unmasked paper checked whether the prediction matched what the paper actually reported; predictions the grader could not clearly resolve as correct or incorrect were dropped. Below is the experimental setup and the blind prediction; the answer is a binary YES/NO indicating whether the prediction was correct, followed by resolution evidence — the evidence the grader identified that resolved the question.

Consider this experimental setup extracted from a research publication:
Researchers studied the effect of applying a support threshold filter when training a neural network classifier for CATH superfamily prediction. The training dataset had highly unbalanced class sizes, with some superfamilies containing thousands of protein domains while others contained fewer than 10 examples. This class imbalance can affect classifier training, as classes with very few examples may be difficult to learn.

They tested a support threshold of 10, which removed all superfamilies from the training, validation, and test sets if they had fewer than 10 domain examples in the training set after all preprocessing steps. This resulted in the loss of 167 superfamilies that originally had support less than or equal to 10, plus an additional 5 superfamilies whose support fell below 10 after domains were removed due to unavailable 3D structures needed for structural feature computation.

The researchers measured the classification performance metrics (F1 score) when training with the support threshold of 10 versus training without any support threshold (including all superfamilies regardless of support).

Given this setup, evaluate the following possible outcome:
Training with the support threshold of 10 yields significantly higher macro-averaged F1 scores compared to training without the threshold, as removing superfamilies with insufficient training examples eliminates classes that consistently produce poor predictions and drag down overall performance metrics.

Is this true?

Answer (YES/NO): YES